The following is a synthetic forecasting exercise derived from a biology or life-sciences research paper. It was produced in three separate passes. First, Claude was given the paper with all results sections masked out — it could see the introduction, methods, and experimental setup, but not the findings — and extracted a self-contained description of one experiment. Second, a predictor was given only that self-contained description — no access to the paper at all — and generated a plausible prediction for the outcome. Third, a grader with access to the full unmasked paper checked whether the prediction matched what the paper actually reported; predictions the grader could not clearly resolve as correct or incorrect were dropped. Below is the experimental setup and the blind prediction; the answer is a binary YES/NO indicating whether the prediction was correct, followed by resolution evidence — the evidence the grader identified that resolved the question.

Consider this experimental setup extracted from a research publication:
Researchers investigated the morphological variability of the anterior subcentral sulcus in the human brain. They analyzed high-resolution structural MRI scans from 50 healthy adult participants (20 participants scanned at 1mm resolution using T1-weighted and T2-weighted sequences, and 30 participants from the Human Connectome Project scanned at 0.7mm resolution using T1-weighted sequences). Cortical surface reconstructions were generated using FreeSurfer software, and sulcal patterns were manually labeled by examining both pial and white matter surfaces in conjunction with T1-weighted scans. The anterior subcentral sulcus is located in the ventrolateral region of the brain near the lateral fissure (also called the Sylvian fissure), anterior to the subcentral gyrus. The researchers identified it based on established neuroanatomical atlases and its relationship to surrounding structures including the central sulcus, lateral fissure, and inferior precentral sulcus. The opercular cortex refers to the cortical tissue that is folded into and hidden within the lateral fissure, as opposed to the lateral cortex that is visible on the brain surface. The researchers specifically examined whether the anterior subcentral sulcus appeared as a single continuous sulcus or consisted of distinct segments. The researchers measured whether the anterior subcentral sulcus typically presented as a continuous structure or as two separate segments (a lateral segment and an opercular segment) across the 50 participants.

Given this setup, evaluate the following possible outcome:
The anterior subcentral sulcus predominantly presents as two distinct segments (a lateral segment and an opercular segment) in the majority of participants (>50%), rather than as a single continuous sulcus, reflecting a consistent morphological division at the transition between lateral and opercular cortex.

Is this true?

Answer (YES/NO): YES